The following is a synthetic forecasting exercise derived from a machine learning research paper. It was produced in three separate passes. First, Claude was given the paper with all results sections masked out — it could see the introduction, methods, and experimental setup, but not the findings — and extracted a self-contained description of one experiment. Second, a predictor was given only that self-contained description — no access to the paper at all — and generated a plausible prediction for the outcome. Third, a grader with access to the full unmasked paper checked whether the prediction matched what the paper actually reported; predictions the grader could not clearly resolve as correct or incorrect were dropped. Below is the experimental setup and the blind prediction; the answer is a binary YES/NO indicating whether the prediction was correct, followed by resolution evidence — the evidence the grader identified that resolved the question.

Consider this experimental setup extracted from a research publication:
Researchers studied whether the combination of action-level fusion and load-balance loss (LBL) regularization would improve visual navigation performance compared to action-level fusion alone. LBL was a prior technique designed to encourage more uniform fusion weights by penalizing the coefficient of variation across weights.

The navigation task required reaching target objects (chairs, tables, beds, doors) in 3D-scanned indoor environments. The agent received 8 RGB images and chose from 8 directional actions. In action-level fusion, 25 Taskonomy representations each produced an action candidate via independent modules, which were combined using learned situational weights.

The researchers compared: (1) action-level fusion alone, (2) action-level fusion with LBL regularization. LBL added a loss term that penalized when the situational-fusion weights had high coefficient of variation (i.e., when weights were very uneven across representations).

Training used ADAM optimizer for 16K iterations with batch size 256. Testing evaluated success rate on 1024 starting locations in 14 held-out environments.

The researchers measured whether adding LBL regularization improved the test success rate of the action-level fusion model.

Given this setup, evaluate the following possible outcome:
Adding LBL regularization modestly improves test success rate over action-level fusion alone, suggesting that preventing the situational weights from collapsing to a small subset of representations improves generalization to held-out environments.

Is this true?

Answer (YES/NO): NO